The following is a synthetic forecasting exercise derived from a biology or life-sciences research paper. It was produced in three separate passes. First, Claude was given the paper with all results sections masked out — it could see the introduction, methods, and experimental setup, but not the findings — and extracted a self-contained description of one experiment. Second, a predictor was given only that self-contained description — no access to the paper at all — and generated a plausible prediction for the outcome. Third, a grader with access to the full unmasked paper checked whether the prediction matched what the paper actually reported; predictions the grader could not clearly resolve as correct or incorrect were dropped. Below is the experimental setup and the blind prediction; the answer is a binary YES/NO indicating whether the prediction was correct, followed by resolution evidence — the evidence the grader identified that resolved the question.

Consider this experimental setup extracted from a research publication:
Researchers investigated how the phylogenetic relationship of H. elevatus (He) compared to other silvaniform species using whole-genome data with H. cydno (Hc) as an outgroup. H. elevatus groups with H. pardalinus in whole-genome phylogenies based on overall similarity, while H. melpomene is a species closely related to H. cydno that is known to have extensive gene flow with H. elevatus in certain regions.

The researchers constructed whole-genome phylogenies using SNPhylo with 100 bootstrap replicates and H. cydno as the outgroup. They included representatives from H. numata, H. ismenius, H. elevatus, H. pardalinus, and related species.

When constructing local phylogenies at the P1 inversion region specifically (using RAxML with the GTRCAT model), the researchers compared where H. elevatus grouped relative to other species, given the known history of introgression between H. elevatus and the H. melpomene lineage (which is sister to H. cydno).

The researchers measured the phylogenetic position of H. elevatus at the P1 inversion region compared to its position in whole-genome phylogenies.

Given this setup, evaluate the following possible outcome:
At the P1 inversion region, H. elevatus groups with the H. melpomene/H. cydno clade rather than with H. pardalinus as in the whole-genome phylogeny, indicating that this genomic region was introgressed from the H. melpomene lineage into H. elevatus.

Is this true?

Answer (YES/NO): YES